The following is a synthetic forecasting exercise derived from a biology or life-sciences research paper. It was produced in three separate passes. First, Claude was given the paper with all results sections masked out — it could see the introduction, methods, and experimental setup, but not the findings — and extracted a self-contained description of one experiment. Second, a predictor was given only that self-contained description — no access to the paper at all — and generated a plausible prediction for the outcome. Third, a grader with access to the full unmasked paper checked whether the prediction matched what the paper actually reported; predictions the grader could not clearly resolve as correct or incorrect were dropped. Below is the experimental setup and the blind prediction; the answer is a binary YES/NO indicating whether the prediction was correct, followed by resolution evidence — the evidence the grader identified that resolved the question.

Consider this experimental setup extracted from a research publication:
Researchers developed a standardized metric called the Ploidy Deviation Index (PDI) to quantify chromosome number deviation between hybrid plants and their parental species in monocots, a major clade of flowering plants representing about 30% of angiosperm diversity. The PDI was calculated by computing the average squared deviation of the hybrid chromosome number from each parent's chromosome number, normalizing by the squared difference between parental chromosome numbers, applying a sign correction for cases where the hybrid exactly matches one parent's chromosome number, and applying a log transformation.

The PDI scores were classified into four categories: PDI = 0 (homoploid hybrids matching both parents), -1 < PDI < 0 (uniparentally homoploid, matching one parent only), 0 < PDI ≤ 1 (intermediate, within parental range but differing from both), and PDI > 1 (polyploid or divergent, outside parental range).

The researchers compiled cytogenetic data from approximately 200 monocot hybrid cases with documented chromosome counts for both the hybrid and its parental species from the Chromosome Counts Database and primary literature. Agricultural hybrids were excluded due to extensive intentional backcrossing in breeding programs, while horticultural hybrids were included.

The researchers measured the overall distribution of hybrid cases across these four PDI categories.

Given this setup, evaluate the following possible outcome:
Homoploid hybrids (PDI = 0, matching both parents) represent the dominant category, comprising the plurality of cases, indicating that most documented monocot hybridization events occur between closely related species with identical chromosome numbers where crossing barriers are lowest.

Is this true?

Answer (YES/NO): YES